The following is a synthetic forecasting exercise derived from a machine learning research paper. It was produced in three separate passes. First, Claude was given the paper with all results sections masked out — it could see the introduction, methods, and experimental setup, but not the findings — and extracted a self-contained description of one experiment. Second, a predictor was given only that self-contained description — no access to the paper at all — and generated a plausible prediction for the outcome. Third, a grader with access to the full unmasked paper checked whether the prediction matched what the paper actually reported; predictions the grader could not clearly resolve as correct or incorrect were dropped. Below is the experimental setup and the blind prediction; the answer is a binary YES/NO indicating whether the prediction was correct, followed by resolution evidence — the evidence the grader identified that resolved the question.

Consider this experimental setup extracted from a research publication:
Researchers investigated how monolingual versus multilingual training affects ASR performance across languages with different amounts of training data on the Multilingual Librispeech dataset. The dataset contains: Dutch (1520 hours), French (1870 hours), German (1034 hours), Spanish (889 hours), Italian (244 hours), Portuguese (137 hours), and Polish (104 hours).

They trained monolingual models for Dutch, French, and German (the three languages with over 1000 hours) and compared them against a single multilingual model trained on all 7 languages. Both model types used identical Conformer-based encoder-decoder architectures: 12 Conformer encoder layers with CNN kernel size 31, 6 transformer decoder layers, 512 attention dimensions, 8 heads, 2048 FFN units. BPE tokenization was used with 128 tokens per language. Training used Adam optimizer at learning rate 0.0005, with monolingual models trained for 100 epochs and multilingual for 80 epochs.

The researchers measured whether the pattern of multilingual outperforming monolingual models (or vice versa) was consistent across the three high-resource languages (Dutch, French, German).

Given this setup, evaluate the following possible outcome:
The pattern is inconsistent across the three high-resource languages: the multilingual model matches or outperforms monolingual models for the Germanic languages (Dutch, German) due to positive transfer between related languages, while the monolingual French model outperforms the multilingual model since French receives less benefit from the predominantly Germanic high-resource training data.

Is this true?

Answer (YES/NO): NO